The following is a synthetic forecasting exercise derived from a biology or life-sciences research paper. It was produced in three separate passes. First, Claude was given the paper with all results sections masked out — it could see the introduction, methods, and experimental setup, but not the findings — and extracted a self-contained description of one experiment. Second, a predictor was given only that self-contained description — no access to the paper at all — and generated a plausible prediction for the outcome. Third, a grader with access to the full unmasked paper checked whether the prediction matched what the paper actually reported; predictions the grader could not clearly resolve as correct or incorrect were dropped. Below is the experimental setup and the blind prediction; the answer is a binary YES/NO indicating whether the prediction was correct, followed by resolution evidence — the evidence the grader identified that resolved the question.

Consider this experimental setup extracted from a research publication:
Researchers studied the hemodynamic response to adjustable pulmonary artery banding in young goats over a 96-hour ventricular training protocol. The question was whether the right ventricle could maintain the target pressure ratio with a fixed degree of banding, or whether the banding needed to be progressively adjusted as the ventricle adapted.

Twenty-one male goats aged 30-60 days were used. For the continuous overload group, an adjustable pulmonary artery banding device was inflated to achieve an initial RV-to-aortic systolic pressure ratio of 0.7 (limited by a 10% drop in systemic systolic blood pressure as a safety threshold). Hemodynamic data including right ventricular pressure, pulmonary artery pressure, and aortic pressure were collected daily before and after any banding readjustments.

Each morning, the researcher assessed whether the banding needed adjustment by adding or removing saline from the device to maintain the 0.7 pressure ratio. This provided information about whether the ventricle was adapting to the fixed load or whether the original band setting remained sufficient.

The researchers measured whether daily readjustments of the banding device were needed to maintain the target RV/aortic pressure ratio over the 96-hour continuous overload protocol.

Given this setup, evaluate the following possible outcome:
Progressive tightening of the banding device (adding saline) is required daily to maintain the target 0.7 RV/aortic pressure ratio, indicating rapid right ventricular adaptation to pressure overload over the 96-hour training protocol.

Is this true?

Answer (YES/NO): YES